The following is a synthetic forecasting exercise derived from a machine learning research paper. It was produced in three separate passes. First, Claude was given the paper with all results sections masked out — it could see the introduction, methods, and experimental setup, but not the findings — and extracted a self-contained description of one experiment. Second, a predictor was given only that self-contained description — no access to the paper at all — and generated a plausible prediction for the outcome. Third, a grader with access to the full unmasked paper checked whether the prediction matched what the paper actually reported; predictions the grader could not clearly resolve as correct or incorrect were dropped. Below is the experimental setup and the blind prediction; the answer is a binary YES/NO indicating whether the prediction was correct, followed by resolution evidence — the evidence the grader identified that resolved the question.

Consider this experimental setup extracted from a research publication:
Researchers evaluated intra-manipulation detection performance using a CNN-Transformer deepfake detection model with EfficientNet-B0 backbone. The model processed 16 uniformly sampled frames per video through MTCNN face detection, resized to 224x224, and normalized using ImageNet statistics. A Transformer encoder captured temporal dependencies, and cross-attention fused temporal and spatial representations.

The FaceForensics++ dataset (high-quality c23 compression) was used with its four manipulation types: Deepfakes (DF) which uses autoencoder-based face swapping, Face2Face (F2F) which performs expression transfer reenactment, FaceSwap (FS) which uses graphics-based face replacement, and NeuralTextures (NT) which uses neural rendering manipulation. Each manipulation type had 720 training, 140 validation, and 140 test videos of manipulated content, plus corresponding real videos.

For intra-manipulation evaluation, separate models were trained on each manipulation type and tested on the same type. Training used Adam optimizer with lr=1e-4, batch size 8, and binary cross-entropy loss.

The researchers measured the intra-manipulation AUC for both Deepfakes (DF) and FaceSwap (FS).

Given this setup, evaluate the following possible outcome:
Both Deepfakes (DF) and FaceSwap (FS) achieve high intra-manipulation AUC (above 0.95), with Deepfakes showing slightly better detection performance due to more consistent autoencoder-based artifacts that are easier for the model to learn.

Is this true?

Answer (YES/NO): YES